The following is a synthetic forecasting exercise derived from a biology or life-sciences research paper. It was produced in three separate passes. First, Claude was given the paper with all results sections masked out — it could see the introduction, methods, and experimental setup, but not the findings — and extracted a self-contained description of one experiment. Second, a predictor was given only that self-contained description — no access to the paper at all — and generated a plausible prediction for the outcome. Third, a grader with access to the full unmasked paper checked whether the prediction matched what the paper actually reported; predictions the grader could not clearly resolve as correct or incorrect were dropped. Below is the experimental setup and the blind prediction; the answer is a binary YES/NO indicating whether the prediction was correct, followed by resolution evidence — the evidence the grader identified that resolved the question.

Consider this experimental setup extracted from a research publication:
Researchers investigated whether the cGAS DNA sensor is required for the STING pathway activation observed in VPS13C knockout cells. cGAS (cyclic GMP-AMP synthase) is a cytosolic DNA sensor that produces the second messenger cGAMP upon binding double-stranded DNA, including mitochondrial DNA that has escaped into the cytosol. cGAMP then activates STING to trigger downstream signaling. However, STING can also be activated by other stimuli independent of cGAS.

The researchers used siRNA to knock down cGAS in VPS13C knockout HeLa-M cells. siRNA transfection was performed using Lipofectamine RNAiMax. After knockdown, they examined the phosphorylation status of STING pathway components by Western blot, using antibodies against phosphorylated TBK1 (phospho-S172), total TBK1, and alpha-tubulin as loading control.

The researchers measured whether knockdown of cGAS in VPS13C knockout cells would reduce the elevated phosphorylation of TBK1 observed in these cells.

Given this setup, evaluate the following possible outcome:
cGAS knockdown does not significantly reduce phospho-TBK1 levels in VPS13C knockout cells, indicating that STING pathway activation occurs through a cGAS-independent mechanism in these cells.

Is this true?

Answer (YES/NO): NO